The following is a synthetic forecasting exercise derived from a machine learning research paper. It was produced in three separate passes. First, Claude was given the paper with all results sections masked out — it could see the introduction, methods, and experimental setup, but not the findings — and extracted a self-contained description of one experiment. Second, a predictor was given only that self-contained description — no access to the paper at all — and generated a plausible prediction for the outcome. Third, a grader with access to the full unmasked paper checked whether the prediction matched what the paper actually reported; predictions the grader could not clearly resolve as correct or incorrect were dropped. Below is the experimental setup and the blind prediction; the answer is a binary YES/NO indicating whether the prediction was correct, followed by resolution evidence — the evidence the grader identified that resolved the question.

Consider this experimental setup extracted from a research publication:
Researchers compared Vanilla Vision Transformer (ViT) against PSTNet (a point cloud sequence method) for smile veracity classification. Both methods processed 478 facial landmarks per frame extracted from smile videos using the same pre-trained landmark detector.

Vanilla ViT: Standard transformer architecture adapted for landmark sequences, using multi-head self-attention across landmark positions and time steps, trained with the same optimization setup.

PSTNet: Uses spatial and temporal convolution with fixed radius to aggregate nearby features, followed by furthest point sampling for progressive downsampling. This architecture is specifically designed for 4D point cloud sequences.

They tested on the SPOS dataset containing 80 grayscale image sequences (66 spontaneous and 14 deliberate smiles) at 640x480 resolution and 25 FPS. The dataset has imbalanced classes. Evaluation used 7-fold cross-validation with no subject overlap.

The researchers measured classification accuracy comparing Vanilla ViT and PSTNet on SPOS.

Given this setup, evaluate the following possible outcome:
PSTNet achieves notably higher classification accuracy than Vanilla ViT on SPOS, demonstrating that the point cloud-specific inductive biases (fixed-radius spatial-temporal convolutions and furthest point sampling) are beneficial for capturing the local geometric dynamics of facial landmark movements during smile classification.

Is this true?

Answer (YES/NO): NO